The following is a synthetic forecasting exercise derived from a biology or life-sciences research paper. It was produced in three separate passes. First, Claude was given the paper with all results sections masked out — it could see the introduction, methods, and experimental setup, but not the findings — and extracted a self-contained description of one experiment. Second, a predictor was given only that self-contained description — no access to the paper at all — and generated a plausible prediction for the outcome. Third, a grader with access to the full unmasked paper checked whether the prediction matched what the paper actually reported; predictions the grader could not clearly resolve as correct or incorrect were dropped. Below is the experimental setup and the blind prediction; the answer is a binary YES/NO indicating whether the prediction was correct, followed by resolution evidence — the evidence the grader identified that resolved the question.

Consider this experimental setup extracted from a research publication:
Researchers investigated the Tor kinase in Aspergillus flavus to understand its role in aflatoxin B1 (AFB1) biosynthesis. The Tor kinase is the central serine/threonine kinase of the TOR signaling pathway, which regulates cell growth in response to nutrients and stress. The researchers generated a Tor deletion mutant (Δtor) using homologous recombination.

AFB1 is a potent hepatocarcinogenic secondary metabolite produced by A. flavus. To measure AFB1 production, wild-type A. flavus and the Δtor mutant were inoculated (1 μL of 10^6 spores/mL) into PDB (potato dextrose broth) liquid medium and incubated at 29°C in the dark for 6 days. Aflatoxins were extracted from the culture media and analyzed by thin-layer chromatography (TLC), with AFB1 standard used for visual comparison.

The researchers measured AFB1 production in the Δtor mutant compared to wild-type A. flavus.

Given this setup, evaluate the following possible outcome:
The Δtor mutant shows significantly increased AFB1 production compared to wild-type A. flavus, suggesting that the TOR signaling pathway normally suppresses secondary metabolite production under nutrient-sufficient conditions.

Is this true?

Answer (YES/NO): NO